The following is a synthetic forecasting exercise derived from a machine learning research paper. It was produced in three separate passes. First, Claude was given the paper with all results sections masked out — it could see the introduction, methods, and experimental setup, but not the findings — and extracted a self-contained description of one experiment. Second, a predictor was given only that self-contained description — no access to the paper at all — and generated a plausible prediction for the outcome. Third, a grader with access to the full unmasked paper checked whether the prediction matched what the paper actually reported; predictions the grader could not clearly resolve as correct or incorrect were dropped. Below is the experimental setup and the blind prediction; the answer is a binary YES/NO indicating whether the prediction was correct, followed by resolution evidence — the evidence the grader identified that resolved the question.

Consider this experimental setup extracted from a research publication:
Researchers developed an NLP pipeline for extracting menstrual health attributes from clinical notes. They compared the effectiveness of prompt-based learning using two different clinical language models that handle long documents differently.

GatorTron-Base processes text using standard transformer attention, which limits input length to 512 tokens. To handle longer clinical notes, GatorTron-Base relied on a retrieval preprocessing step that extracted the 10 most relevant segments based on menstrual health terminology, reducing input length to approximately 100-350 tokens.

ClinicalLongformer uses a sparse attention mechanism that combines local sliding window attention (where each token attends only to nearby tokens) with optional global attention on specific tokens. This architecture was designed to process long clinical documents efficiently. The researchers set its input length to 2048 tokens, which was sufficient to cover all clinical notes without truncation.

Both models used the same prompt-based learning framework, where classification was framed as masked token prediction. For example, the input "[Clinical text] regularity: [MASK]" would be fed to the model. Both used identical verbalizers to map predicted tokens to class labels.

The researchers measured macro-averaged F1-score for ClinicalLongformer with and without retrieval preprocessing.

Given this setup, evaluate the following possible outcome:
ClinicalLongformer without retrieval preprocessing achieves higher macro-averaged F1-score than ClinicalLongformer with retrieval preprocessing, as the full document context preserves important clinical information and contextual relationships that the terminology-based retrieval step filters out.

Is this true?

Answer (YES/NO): NO